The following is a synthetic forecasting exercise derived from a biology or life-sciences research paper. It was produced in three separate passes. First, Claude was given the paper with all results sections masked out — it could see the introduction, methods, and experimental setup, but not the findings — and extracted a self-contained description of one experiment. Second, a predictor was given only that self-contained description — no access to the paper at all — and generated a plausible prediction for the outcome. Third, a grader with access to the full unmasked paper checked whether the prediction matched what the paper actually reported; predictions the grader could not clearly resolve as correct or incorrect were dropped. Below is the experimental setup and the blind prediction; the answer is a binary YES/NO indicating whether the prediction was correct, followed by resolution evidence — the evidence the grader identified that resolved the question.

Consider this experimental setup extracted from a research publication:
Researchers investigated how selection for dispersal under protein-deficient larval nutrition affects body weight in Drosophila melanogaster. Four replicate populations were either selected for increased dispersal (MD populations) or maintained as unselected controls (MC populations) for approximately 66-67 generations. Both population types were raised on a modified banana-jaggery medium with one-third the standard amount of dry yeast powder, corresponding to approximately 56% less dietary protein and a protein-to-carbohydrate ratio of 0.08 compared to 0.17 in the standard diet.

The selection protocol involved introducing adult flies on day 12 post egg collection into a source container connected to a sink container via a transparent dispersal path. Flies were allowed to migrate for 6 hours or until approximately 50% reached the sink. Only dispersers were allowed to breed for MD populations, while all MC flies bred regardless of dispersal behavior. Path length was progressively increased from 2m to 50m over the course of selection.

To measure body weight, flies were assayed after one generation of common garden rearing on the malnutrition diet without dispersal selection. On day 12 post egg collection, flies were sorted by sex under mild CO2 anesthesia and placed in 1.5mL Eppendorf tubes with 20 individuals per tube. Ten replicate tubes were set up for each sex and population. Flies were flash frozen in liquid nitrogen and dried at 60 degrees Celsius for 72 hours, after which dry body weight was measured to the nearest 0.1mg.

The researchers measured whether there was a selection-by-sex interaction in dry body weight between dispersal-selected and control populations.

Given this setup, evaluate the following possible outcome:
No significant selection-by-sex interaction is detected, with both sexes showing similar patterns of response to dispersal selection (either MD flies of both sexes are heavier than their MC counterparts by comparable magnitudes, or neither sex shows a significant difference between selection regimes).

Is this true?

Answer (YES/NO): NO